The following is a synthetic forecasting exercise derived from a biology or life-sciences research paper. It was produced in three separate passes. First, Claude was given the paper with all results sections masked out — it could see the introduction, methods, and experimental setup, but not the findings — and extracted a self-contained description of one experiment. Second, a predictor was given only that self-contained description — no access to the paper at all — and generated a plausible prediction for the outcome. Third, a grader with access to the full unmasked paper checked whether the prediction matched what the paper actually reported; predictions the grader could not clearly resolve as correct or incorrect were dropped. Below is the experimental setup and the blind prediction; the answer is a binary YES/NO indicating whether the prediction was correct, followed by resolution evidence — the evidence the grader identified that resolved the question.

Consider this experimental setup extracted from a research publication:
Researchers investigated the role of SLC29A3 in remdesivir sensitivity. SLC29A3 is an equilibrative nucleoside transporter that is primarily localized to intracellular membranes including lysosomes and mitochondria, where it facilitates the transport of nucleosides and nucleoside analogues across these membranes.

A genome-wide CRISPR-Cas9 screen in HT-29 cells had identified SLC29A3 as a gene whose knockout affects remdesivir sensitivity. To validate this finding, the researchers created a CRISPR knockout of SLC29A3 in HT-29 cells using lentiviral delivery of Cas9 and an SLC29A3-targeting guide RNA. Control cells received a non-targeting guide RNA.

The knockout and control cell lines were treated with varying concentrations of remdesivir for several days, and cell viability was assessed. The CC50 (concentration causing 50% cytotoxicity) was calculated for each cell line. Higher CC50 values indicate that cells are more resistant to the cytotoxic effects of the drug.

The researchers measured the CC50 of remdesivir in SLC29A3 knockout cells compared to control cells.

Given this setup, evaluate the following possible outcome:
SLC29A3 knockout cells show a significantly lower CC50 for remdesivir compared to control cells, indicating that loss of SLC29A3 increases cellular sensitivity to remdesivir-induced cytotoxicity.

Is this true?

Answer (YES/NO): NO